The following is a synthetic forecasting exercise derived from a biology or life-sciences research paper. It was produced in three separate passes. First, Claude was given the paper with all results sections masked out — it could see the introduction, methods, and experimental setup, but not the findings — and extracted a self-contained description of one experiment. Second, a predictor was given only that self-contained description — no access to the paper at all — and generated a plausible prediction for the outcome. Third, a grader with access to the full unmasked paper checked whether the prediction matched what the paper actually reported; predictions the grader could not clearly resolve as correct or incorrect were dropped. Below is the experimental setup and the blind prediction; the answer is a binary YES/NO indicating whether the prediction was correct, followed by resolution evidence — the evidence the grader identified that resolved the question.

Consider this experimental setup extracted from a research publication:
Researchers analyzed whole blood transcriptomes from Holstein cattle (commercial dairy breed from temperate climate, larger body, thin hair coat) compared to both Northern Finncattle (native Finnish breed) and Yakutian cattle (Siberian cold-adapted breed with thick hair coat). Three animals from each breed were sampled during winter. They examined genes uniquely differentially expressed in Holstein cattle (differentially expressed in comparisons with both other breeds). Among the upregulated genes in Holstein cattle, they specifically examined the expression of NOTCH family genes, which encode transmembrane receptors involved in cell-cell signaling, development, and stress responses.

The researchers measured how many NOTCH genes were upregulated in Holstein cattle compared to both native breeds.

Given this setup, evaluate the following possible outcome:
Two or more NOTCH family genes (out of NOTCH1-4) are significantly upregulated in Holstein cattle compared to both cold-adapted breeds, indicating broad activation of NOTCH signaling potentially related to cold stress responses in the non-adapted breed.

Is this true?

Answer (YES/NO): YES